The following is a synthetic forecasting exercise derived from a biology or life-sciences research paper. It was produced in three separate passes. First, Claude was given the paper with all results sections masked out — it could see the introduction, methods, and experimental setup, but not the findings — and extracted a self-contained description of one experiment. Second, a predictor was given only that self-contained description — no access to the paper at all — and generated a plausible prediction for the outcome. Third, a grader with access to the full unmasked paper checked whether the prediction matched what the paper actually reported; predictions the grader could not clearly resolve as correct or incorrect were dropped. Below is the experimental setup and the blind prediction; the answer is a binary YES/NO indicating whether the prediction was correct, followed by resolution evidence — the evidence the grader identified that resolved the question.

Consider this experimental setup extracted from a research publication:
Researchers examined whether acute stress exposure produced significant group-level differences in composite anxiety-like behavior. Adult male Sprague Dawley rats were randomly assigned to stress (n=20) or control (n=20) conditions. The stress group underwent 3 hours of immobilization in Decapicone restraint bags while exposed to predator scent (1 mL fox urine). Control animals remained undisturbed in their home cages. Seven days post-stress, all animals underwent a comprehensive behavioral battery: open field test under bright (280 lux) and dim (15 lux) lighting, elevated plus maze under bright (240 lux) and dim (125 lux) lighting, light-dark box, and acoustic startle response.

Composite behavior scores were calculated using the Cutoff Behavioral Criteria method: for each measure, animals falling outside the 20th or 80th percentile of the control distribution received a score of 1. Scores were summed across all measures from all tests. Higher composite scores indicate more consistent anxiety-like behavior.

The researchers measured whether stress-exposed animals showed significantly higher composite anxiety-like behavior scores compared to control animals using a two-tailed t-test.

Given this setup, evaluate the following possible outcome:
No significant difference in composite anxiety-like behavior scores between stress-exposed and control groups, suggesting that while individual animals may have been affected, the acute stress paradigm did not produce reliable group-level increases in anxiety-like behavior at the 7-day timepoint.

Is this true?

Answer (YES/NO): YES